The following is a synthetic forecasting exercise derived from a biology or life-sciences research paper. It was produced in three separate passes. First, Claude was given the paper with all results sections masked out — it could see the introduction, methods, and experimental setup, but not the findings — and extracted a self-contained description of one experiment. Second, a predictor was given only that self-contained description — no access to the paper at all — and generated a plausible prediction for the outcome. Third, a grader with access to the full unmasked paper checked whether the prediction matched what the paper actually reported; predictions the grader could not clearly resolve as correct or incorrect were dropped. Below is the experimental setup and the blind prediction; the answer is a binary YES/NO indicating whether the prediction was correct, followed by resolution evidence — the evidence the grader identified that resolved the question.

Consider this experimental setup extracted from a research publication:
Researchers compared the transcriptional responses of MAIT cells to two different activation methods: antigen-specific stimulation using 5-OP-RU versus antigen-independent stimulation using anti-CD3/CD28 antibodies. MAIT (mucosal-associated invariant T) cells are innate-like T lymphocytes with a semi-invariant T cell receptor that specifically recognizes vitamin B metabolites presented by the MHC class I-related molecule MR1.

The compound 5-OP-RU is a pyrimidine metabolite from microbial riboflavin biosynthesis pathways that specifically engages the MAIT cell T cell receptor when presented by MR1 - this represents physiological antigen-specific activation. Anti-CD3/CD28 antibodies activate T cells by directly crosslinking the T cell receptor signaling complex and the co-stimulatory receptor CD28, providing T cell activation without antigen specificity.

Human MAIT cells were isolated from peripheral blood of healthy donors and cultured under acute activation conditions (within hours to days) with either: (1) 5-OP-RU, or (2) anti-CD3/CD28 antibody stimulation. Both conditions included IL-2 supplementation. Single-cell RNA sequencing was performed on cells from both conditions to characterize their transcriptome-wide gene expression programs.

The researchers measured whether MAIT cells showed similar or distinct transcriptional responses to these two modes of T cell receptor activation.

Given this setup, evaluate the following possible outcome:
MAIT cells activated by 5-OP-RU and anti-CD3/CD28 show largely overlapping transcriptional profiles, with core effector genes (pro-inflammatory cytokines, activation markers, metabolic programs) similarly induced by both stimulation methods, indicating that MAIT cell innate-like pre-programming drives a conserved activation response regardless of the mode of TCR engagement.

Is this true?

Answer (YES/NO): YES